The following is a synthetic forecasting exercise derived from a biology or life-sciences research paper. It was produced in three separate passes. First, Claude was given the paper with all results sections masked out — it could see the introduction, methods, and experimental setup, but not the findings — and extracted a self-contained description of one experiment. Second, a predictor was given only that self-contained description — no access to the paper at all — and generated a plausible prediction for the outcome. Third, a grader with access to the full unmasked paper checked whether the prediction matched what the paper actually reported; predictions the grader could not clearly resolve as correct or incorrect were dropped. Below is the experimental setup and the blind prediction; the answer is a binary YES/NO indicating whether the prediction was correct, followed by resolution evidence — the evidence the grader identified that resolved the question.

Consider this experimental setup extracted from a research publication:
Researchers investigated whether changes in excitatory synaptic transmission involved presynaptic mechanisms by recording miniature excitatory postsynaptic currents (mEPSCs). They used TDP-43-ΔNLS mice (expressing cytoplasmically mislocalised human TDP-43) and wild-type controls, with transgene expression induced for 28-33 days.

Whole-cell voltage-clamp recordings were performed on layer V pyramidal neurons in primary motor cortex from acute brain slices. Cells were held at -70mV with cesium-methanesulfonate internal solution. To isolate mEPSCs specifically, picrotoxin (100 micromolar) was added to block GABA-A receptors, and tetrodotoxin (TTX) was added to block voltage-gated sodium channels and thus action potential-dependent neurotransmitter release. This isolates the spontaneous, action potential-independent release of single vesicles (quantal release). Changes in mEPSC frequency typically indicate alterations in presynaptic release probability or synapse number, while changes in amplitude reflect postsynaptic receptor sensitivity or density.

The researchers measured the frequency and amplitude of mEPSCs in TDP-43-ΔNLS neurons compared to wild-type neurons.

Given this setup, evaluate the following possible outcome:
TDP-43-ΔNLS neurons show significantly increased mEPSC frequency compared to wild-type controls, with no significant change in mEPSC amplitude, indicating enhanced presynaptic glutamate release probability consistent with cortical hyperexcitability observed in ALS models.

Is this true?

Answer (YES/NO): NO